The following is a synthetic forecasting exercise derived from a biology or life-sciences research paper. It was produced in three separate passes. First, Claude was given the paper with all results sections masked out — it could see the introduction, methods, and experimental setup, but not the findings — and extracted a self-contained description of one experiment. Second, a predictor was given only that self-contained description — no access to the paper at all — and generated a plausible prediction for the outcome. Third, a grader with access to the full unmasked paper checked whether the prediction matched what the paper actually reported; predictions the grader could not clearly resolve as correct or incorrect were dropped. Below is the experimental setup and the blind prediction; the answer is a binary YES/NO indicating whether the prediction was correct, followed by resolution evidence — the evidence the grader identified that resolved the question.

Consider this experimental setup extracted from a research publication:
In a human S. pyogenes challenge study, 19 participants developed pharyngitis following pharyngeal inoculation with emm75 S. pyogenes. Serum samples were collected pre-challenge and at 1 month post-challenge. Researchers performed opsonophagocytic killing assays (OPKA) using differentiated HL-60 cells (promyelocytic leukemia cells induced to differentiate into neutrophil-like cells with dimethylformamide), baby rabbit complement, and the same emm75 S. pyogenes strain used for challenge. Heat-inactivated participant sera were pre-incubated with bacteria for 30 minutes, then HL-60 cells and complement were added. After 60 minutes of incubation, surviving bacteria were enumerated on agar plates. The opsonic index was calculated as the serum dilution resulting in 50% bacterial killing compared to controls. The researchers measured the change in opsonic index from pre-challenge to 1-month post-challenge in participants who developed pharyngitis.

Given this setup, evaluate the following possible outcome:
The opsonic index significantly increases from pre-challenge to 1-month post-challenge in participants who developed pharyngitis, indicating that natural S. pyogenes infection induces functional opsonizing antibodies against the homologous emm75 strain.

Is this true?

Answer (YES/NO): NO